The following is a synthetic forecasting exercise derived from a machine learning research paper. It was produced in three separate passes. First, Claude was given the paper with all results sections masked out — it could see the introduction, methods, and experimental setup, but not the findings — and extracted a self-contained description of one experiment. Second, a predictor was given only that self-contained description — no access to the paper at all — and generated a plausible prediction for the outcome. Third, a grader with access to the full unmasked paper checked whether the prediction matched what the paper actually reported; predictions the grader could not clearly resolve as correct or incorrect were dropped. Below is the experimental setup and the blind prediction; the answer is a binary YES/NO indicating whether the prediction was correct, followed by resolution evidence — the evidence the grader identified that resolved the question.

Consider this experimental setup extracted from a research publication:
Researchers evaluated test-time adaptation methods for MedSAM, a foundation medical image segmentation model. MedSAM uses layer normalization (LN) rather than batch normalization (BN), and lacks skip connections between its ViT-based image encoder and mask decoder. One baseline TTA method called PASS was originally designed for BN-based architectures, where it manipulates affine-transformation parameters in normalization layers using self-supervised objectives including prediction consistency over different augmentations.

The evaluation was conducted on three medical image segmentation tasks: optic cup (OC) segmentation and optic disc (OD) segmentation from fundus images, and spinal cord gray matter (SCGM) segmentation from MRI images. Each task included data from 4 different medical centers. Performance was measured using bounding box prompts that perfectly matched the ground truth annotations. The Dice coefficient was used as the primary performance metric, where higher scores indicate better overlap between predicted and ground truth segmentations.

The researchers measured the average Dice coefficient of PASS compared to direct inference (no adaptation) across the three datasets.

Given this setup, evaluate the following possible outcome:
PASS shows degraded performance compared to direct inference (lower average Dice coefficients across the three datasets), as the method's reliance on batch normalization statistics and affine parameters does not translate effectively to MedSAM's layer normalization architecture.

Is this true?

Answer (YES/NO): YES